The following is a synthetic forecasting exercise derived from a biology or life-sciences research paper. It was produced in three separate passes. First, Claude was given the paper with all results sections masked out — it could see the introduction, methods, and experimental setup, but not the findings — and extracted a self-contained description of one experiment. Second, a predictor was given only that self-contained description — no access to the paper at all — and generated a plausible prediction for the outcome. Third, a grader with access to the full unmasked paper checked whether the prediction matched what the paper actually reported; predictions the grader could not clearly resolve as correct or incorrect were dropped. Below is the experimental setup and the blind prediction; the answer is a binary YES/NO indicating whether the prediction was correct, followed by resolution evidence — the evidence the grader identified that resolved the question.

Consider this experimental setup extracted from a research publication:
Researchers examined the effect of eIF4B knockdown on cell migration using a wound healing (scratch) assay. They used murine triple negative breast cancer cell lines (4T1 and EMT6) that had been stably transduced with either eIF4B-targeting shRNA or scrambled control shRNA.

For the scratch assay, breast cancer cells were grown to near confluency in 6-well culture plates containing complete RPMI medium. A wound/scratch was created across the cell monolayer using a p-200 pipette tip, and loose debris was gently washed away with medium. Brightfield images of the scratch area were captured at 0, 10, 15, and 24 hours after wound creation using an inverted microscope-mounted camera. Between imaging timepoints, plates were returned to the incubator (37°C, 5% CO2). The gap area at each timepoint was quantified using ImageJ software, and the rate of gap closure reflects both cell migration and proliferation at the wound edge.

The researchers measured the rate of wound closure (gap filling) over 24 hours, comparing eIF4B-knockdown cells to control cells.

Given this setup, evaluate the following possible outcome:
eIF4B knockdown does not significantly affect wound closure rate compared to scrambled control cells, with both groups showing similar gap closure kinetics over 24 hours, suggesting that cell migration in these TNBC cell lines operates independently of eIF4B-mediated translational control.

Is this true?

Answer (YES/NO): YES